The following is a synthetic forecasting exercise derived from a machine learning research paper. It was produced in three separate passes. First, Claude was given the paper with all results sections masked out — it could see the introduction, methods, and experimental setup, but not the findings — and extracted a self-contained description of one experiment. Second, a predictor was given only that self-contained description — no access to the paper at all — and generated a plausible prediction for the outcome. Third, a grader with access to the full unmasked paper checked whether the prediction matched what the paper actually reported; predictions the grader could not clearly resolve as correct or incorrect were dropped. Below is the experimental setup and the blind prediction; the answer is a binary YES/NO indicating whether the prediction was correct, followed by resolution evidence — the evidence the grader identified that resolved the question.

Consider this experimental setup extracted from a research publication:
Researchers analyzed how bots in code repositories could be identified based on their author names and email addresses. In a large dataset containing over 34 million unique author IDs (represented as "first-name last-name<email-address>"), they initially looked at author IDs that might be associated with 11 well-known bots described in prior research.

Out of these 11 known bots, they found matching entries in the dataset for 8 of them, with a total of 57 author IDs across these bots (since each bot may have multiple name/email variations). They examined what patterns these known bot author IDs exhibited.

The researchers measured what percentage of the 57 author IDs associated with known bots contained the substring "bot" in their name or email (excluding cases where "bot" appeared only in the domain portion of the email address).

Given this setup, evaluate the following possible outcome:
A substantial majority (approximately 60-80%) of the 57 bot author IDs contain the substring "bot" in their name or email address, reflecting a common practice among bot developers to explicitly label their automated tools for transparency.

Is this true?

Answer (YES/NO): NO